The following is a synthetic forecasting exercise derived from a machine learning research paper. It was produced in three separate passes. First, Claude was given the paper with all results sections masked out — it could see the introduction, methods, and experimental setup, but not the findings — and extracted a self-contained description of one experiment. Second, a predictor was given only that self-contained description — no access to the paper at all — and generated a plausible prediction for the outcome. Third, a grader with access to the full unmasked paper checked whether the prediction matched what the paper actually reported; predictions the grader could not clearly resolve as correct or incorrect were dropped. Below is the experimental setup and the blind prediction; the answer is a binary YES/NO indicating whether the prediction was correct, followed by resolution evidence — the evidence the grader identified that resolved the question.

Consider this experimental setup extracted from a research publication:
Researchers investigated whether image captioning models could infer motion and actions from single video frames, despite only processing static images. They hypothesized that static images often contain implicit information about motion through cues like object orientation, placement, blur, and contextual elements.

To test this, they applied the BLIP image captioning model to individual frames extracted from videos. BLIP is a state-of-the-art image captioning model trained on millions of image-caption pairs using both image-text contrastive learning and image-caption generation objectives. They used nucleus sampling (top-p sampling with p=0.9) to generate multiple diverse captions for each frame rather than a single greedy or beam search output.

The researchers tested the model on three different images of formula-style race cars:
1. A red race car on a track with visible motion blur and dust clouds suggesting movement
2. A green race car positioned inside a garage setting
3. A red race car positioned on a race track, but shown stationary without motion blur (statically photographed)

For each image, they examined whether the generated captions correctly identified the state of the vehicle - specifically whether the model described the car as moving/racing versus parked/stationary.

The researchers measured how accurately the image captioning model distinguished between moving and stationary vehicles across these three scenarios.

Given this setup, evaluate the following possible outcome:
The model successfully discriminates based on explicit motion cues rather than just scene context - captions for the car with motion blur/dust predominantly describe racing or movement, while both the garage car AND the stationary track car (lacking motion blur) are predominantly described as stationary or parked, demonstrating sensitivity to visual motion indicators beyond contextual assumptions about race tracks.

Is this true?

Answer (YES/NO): NO